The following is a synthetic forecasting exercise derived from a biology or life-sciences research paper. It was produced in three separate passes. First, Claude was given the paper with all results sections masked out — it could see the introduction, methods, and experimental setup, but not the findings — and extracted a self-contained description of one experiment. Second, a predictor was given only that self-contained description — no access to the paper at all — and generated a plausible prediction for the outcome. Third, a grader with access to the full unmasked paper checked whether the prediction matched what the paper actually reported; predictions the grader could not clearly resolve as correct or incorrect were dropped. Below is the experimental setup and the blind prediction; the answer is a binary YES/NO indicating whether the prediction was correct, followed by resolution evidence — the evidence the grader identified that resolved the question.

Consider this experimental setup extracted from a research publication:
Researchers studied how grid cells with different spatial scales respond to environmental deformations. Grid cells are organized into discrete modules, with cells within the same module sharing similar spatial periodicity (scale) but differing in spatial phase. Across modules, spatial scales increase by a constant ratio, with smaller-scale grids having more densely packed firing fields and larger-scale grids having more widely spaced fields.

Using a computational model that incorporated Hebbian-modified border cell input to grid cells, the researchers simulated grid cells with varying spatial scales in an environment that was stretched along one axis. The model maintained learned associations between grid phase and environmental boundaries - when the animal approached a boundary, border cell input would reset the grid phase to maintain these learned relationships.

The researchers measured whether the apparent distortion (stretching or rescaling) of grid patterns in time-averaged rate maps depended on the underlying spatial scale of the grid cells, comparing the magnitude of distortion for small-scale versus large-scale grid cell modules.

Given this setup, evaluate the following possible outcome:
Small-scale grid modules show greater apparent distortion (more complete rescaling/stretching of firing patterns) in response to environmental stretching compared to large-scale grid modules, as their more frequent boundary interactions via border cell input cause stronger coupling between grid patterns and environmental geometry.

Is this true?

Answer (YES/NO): NO